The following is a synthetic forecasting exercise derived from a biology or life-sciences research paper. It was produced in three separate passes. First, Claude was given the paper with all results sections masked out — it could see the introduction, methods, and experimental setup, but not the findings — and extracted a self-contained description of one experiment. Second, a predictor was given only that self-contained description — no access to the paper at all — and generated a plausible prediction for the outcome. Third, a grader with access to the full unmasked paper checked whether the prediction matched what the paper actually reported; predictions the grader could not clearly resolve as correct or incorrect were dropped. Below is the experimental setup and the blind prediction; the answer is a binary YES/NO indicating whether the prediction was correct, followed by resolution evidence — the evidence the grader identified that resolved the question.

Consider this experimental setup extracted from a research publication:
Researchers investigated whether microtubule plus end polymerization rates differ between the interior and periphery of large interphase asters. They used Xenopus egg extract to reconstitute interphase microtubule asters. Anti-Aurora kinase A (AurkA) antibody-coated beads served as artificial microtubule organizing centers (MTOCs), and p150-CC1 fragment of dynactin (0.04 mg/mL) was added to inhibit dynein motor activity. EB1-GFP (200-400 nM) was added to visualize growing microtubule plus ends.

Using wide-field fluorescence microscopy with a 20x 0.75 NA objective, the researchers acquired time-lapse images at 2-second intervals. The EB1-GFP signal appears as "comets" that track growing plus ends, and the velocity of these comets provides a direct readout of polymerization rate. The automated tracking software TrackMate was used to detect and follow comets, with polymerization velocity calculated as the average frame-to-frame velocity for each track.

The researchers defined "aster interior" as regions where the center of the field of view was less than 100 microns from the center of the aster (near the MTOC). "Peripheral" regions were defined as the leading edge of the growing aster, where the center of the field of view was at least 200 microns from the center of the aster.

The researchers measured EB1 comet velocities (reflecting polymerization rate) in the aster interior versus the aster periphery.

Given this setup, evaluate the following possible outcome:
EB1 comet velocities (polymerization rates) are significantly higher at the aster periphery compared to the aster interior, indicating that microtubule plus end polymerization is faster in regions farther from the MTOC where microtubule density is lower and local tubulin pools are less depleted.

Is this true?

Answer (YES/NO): NO